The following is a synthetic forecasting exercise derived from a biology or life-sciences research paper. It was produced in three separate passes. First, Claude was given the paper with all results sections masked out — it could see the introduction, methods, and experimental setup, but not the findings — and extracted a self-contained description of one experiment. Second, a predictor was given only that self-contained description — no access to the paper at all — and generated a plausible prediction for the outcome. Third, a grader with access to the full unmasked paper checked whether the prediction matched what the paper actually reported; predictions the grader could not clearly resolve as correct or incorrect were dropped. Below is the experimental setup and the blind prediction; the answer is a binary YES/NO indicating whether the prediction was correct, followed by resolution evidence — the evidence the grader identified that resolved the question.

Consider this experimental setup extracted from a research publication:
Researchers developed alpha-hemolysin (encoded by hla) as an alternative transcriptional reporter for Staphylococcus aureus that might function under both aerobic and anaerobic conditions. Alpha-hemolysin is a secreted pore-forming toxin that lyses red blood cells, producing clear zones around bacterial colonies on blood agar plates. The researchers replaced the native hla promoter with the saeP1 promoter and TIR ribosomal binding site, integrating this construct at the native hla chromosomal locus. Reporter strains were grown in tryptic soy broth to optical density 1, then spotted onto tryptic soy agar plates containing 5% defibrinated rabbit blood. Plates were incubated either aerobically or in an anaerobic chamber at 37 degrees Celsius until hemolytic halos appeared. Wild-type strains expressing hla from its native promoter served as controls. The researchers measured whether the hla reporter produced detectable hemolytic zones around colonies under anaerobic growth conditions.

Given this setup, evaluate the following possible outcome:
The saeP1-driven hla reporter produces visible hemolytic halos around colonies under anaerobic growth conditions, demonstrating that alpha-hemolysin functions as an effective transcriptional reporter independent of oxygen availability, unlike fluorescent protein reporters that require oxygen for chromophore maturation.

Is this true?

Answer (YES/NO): YES